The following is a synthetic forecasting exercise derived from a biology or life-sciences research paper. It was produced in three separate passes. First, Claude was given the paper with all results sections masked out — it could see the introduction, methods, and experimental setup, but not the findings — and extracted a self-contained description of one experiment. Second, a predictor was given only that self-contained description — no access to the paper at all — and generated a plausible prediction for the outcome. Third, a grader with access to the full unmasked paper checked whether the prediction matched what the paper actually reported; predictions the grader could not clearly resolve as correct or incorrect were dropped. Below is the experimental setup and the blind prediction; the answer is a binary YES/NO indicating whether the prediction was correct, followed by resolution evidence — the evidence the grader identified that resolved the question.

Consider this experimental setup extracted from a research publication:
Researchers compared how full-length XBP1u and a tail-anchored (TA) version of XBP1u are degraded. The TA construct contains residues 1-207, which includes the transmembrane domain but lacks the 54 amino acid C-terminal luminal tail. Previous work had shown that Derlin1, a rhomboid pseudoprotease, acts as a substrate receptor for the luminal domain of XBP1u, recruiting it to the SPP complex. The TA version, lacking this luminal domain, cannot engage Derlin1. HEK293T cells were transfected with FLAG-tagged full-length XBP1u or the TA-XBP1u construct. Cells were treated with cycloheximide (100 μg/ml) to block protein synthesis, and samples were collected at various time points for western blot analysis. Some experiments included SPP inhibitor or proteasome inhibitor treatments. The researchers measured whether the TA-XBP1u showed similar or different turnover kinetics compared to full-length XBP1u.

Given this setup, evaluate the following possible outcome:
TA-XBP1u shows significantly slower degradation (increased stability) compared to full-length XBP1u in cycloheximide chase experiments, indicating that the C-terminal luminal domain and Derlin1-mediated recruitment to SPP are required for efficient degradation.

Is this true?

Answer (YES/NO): NO